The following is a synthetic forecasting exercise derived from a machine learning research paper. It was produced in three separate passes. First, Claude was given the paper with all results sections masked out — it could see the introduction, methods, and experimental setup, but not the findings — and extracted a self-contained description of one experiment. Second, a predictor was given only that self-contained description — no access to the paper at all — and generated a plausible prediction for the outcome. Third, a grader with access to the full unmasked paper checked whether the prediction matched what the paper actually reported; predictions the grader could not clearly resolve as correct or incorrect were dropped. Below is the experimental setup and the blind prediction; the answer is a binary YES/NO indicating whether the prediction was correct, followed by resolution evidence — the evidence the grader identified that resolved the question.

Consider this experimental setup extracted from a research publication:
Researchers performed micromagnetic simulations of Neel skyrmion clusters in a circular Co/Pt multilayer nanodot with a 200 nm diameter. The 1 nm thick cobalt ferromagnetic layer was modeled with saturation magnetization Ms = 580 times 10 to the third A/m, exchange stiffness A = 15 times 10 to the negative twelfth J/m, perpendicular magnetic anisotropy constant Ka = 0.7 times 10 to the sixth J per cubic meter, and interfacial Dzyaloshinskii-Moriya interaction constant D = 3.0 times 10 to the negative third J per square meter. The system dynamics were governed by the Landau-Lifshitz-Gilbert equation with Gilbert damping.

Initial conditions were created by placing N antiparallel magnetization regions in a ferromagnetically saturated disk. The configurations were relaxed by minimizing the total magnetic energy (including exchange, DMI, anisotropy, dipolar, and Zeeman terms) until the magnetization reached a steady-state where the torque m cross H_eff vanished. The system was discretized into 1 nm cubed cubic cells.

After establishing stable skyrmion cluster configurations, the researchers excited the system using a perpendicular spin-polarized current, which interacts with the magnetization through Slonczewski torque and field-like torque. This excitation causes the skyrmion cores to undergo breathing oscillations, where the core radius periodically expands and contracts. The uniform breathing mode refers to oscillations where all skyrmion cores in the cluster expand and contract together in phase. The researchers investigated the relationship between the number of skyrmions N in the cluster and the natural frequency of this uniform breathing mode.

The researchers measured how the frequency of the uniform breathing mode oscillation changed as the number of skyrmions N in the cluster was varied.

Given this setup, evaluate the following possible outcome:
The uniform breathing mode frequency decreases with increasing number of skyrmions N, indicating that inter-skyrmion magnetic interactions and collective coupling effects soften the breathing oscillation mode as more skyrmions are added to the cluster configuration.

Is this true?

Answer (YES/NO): NO